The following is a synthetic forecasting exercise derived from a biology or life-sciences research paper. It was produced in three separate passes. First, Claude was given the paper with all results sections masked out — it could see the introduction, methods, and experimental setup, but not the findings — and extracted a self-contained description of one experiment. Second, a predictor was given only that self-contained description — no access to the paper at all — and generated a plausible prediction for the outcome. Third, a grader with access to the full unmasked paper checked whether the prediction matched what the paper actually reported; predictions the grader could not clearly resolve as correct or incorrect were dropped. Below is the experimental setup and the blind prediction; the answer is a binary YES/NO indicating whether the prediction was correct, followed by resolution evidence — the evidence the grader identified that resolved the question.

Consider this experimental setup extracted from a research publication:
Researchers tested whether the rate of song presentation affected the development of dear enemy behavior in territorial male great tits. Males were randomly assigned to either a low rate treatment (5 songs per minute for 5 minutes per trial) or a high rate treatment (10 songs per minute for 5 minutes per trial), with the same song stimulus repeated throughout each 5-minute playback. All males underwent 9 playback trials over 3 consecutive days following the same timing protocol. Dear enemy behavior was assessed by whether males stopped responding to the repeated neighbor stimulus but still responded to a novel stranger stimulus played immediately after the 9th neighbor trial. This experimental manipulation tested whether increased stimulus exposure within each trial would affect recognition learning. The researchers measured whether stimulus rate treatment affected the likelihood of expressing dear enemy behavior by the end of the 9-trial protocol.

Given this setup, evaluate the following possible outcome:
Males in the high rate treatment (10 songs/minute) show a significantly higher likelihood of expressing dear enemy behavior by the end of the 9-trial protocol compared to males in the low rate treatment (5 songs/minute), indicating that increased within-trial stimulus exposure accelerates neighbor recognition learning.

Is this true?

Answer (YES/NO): NO